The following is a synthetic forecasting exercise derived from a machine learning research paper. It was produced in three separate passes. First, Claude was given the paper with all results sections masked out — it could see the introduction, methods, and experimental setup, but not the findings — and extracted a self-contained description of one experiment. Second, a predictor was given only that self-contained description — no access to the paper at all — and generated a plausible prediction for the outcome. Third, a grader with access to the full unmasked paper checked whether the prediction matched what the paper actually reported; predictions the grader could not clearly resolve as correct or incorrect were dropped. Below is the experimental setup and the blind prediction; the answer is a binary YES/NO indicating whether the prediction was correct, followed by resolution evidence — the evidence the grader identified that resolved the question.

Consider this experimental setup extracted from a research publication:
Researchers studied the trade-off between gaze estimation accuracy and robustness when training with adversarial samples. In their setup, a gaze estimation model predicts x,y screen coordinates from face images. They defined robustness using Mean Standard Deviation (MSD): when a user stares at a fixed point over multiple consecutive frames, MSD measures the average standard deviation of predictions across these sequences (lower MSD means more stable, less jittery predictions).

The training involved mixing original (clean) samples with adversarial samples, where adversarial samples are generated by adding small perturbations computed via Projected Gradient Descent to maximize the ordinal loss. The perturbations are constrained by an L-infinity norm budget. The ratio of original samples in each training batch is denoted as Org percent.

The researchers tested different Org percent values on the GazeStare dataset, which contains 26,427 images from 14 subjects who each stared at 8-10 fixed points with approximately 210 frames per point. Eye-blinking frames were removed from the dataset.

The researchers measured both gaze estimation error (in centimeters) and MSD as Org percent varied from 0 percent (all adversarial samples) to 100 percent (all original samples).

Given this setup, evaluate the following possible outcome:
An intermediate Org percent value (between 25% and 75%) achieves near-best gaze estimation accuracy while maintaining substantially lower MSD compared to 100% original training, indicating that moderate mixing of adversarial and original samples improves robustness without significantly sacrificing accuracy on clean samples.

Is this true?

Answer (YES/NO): NO